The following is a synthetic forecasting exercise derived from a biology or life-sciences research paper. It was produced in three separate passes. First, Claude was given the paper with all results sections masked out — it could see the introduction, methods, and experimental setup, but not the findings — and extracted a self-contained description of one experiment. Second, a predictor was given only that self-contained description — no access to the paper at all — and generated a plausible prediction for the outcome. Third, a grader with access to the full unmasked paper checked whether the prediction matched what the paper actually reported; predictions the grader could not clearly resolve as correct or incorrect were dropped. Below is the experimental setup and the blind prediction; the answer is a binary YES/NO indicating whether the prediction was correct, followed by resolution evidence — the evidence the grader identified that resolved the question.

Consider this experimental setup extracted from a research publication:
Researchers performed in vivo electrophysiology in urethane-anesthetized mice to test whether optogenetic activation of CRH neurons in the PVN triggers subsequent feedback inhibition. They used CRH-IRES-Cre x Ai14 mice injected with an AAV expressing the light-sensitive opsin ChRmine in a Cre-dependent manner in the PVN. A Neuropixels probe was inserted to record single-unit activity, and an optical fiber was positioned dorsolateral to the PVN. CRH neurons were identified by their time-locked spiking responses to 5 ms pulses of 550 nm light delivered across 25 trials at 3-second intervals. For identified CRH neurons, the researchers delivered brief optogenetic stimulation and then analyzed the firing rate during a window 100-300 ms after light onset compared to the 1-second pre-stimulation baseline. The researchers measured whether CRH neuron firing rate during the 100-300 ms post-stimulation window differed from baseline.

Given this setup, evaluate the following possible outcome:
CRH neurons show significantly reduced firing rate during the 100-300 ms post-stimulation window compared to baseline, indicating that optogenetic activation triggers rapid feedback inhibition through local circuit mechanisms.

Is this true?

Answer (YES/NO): YES